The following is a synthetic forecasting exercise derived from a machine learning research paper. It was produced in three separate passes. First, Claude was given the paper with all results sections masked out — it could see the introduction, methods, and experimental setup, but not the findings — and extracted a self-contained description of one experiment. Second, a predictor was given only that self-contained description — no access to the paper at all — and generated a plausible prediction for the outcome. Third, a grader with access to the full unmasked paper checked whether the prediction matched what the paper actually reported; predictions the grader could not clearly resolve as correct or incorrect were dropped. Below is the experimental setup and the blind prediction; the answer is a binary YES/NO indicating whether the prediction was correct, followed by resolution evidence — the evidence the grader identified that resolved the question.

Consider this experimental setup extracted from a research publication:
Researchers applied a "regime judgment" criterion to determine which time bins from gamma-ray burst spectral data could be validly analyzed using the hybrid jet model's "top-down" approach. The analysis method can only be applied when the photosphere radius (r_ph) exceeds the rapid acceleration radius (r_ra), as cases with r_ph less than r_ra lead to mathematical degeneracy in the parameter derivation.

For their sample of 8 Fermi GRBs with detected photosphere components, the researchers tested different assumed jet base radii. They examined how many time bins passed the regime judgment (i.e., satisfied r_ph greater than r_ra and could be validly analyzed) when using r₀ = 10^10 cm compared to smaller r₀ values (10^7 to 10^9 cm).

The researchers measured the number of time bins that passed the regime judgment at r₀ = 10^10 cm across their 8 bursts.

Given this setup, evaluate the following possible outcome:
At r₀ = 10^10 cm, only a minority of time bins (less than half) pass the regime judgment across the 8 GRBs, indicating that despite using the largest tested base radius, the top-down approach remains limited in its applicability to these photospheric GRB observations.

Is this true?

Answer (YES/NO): YES